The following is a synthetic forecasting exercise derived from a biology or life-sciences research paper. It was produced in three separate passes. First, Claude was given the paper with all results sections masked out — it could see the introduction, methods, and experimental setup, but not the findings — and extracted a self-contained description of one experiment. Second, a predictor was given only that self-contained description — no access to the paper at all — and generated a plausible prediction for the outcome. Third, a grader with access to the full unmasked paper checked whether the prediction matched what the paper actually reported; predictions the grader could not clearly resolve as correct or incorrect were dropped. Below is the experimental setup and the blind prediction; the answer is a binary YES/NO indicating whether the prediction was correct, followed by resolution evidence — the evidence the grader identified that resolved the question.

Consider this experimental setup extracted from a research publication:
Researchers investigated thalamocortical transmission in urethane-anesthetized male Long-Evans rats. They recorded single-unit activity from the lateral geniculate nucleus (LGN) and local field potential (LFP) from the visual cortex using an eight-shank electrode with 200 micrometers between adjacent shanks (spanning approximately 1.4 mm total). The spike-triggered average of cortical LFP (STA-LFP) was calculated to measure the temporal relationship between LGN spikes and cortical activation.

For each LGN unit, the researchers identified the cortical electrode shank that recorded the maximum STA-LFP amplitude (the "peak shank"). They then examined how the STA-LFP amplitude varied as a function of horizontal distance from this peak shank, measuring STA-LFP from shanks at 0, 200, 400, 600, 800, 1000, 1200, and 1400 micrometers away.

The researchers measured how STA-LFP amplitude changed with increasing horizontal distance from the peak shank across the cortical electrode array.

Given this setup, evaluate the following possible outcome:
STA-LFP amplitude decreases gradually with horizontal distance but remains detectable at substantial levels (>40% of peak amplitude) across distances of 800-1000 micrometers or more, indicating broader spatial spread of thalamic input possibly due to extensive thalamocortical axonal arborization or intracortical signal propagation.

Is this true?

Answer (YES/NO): YES